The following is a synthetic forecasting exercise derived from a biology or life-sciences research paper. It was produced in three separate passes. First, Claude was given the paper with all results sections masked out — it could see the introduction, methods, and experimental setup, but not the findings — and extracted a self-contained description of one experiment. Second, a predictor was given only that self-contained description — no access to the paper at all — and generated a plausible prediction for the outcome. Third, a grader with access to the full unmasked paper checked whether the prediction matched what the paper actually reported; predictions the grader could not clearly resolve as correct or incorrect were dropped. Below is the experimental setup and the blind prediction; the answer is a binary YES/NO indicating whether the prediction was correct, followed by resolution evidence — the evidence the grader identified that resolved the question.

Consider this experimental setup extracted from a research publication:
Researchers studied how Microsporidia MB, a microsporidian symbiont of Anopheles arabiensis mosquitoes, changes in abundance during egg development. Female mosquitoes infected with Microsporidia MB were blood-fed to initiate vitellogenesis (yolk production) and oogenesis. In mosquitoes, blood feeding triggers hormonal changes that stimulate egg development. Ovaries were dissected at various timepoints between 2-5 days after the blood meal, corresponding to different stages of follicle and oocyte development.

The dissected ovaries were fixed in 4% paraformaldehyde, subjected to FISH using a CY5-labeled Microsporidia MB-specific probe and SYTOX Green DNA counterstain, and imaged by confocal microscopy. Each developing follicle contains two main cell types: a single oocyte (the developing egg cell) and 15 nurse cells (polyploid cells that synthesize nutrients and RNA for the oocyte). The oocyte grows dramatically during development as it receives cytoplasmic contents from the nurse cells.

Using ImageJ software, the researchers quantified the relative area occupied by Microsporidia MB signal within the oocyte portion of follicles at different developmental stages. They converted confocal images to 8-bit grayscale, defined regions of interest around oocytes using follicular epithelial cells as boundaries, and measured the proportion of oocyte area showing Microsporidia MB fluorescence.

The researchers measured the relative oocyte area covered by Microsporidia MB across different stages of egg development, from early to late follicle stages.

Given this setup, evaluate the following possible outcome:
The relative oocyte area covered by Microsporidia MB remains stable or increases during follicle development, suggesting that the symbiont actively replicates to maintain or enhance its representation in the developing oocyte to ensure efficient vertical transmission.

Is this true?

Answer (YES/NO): YES